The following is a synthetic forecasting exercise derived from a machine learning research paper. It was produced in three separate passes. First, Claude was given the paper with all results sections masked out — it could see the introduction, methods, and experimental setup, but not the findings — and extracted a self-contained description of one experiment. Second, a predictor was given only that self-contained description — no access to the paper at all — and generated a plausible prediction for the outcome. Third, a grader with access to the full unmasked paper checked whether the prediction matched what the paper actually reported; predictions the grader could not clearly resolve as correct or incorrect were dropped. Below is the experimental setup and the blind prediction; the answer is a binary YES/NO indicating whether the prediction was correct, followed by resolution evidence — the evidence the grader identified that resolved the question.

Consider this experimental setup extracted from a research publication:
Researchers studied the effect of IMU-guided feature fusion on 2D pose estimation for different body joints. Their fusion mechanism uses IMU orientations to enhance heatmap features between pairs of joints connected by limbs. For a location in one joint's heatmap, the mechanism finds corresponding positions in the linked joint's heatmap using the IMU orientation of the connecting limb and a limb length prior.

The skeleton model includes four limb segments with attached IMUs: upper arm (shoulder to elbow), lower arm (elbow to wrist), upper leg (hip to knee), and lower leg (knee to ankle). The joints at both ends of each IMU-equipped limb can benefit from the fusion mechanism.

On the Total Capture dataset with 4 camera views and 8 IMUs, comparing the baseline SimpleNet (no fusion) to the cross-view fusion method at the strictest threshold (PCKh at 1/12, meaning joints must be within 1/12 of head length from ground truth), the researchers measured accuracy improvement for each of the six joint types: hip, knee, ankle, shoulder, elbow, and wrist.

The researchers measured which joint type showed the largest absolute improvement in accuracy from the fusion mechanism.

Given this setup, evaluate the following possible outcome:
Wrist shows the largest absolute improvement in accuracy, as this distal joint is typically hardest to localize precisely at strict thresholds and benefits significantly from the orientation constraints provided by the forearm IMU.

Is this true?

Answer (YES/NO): NO